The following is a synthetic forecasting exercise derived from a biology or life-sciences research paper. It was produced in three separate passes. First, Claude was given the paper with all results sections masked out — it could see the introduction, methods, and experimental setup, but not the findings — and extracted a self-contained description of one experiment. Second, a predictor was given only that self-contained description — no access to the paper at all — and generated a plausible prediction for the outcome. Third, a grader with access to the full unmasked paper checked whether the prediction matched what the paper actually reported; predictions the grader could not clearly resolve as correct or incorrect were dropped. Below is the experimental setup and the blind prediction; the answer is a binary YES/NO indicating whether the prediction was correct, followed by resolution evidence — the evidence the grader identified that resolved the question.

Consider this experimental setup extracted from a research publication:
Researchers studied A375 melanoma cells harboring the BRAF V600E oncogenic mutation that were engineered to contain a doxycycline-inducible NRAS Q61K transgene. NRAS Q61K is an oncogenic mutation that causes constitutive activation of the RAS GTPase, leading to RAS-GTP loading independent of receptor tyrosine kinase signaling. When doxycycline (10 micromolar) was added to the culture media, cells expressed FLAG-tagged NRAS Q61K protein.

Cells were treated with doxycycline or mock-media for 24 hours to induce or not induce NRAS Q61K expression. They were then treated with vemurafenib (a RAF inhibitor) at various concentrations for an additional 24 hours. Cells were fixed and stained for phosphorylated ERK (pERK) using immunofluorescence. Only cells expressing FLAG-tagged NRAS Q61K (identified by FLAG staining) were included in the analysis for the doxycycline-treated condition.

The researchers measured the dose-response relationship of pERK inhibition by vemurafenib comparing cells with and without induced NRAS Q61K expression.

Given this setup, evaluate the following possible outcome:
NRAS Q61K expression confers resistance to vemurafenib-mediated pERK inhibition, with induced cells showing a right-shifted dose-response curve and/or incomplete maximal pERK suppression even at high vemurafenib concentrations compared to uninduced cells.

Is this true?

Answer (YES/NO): YES